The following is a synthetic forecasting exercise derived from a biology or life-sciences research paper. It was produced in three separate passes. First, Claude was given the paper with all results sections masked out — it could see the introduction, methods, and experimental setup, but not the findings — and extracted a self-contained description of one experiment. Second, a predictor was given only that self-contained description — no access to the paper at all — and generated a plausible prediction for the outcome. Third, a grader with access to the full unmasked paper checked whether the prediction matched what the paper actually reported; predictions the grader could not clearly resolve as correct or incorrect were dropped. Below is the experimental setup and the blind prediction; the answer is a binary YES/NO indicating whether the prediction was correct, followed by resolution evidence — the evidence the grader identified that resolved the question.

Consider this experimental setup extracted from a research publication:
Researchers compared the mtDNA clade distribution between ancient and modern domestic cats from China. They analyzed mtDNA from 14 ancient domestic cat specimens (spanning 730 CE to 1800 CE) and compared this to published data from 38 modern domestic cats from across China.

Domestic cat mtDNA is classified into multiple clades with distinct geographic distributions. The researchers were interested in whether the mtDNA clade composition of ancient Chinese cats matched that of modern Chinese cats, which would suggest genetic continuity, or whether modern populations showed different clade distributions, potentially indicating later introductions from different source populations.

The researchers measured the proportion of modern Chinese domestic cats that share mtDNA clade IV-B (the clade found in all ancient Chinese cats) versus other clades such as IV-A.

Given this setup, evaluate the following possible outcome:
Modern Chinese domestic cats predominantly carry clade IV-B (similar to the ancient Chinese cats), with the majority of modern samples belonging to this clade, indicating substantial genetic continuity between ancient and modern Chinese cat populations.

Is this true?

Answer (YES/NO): YES